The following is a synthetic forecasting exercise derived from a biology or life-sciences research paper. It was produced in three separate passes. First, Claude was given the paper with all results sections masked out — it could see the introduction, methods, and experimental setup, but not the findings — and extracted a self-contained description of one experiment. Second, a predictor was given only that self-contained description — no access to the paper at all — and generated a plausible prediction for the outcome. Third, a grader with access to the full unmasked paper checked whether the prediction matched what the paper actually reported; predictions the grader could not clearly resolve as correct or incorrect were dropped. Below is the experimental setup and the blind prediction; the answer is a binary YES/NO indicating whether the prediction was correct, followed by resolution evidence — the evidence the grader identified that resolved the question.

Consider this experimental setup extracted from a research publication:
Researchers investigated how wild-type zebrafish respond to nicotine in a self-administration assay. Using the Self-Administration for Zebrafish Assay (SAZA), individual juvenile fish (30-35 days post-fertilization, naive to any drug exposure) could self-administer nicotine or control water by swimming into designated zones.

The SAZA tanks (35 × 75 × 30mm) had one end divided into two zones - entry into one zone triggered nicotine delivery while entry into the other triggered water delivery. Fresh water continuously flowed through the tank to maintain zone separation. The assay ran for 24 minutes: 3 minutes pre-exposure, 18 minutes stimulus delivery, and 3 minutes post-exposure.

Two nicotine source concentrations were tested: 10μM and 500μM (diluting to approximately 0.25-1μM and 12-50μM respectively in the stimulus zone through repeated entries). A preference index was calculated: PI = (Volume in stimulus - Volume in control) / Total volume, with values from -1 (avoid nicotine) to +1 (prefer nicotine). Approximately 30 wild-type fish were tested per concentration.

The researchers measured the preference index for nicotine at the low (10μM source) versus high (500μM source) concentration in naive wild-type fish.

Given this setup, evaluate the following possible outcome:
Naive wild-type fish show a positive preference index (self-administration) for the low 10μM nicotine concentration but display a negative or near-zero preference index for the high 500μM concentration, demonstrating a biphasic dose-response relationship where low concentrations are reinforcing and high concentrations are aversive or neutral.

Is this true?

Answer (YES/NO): NO